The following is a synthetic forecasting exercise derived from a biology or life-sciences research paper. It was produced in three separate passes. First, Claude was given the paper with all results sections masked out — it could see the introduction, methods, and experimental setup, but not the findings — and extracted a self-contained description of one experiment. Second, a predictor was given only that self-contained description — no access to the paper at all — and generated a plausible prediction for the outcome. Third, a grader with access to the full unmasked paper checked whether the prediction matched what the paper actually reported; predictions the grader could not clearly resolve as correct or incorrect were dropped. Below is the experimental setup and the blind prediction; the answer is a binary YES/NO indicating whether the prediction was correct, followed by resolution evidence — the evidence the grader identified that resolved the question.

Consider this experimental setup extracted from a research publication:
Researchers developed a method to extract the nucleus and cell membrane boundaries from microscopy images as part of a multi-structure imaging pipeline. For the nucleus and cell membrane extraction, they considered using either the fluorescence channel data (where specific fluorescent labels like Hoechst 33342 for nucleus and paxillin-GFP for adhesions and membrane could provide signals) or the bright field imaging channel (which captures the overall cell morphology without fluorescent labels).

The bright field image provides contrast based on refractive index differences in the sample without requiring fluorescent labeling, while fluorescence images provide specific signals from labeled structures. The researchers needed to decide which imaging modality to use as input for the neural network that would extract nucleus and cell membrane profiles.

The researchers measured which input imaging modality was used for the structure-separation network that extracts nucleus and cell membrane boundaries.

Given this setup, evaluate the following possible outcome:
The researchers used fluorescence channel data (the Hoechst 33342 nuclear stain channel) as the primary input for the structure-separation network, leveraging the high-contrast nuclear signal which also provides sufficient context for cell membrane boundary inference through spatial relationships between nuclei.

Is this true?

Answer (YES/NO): NO